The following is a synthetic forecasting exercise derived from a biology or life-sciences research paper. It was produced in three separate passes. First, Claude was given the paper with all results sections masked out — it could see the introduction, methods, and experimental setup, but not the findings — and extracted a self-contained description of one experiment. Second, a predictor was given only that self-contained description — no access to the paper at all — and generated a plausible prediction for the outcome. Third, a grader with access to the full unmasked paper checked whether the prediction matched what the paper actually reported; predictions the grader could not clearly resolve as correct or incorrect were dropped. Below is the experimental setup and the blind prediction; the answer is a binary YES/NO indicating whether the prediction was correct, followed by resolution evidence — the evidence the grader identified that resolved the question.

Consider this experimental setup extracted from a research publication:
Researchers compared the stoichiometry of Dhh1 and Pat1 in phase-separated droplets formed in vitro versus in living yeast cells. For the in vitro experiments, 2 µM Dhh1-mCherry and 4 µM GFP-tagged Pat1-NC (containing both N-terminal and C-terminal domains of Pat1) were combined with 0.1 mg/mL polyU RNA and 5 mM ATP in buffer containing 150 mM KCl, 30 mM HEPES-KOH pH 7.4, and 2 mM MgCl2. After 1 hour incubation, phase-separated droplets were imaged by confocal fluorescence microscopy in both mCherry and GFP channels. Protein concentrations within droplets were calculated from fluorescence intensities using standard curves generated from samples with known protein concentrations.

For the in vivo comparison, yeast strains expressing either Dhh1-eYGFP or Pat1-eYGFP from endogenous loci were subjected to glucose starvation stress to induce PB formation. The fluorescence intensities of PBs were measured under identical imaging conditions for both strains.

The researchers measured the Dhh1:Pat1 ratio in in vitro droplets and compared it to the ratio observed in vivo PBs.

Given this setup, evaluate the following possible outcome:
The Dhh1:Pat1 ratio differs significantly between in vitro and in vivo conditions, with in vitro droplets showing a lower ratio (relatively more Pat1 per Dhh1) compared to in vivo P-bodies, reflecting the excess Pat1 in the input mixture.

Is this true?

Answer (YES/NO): NO